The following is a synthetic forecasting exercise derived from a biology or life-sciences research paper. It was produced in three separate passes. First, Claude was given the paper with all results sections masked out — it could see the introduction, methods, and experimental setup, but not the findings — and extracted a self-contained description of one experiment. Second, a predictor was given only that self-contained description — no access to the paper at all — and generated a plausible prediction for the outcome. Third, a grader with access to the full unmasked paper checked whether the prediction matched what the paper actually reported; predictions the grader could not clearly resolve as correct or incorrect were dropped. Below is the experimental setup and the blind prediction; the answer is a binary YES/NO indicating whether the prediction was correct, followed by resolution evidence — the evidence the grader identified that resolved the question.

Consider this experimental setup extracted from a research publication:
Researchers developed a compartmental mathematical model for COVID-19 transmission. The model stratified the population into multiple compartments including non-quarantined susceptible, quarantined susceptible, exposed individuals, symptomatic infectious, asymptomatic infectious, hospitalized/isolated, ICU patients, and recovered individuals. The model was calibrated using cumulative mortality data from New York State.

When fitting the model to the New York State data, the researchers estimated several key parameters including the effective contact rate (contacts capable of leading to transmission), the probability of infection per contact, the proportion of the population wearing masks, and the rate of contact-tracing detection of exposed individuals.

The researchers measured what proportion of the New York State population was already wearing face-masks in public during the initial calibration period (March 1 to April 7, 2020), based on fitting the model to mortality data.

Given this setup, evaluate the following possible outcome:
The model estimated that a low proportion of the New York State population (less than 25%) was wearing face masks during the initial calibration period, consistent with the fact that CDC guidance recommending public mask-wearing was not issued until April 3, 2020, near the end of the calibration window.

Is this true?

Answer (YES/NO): YES